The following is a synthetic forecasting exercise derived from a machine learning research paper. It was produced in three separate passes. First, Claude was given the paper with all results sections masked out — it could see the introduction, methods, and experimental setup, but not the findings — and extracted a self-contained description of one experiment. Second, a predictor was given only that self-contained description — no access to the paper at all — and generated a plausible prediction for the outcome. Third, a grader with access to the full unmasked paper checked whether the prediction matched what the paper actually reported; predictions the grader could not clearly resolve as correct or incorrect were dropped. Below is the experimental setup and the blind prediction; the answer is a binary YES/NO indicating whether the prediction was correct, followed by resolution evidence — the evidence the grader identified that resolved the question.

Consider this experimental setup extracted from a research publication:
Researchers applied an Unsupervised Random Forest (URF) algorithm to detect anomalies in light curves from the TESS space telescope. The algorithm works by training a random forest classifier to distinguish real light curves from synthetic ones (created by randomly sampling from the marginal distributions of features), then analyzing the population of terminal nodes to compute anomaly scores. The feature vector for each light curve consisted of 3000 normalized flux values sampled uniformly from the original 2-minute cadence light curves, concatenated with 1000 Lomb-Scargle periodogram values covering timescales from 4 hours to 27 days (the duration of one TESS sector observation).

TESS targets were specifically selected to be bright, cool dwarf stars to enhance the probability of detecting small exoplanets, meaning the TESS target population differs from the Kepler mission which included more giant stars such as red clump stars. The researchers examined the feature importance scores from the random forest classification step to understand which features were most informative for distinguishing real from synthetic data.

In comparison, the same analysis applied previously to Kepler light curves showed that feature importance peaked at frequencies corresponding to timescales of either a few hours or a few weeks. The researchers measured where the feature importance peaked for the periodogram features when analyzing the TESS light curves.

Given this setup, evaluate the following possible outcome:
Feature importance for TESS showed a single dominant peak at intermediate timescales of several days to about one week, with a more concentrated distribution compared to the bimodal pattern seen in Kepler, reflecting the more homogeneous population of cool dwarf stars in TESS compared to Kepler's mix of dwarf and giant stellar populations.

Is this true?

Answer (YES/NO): NO